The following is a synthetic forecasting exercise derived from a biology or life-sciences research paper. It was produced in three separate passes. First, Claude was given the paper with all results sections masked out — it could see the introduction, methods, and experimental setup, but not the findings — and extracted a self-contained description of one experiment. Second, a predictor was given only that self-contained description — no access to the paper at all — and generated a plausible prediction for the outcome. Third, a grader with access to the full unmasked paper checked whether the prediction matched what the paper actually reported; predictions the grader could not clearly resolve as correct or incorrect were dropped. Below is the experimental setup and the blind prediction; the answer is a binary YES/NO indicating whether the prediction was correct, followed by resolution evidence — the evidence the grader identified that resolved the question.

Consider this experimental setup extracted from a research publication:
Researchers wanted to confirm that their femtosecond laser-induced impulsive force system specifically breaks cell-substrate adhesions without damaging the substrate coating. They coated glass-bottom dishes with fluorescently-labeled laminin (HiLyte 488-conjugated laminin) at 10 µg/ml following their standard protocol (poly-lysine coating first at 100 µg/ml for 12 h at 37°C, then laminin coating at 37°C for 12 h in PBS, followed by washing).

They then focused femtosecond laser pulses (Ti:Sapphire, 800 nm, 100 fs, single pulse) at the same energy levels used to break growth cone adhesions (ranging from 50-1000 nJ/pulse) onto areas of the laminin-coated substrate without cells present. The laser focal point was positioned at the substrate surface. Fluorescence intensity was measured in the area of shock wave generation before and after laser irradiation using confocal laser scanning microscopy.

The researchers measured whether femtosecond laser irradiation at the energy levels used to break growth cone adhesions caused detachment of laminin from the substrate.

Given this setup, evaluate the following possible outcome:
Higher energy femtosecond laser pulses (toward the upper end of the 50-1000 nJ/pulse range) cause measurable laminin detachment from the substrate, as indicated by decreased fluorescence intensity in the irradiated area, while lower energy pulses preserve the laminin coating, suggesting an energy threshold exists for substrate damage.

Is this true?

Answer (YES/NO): NO